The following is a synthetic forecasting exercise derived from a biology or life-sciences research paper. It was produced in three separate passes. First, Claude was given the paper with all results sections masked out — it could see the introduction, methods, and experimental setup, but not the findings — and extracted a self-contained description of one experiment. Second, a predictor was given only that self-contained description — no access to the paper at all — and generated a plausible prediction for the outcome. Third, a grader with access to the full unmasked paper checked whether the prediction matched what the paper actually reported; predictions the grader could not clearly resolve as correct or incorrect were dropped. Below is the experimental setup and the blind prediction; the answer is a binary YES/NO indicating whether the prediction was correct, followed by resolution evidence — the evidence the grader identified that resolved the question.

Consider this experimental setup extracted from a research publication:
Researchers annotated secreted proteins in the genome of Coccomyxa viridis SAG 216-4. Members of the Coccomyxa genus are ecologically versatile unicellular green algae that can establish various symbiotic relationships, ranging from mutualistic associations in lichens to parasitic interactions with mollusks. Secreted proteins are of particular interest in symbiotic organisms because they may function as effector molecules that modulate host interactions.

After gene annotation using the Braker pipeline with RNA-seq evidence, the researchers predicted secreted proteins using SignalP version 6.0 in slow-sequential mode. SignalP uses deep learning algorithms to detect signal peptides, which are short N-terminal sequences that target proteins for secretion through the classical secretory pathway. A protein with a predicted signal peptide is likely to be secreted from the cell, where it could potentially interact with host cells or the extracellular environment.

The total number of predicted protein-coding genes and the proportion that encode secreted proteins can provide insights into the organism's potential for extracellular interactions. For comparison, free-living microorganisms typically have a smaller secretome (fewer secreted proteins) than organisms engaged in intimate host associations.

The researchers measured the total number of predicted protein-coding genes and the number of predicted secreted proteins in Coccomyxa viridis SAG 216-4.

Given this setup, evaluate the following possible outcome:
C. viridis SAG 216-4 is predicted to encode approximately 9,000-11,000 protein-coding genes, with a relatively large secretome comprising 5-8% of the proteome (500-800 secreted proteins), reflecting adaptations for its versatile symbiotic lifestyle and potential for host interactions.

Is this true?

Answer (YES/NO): NO